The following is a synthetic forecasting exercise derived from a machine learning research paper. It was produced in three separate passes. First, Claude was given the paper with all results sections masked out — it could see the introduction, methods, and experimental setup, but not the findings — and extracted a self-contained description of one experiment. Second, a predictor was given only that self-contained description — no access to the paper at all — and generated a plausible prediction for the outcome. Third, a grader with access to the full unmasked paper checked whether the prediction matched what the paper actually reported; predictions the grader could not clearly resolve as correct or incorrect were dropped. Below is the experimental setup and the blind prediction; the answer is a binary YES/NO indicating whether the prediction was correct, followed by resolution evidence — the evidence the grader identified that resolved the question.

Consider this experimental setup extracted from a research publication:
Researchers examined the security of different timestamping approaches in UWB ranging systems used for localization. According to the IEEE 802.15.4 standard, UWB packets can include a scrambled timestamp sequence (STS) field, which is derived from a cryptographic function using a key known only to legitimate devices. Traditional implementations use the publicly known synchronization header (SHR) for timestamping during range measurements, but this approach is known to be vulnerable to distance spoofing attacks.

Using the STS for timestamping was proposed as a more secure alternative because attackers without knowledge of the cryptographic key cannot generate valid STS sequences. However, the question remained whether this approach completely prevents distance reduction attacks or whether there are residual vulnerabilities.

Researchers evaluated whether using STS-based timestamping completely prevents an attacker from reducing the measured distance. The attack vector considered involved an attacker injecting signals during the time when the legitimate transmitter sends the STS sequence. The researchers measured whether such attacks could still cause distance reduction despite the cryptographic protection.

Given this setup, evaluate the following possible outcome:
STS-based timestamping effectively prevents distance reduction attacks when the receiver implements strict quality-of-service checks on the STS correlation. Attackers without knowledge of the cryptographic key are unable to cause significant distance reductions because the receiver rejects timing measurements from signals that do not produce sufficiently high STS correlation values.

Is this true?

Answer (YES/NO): NO